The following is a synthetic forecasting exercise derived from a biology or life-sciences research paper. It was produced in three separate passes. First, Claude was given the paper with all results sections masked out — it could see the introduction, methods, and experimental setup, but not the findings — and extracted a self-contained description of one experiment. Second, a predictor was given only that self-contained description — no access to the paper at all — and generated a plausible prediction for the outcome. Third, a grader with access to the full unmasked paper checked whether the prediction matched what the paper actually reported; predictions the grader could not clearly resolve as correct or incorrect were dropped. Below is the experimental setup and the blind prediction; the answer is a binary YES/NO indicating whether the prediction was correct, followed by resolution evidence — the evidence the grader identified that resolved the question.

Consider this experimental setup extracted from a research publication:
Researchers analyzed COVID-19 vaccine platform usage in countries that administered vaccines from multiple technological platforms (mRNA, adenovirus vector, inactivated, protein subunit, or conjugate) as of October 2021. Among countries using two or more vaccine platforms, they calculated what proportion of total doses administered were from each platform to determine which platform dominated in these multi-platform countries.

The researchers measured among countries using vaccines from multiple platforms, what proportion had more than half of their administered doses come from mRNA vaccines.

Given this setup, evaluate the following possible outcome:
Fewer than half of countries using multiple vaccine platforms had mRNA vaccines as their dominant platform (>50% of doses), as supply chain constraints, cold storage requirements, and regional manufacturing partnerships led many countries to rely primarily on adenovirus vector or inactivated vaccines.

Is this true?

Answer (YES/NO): NO